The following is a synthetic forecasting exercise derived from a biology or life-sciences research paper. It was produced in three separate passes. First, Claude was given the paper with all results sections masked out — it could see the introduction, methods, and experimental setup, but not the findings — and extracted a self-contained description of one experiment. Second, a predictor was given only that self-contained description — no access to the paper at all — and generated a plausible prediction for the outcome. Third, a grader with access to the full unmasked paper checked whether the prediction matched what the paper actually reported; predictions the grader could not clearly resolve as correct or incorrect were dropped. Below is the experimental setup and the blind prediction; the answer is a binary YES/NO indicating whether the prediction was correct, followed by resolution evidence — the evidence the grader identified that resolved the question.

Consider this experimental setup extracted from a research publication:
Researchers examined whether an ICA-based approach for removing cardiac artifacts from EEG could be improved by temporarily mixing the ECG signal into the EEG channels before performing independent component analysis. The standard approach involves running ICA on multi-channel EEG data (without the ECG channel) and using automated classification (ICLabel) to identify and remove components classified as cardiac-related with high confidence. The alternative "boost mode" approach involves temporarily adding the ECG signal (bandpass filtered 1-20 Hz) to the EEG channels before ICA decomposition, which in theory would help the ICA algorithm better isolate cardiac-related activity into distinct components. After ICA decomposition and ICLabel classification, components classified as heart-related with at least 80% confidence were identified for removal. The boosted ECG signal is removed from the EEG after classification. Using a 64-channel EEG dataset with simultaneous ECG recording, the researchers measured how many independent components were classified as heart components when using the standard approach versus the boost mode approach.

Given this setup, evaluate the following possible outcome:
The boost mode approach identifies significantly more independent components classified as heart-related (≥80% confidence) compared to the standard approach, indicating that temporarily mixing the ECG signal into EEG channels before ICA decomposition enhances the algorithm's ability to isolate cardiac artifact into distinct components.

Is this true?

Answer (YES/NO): NO